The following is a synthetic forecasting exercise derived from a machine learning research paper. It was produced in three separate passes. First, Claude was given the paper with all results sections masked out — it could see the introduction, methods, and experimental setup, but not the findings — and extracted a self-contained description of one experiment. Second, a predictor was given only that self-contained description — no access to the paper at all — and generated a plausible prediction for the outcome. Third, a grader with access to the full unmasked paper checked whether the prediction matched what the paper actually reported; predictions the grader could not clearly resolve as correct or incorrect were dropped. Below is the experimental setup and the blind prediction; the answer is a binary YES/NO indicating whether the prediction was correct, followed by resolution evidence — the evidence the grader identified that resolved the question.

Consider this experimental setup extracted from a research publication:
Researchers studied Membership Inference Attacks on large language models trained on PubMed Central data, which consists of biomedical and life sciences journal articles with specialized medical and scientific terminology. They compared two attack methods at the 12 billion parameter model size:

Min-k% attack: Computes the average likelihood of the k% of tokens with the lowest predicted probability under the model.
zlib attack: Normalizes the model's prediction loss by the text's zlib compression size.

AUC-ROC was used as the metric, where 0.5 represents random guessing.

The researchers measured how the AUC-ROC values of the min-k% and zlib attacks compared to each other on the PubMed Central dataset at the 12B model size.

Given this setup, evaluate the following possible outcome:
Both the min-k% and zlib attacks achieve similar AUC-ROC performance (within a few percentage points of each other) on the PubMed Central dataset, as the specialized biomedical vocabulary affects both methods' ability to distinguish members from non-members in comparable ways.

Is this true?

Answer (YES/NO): YES